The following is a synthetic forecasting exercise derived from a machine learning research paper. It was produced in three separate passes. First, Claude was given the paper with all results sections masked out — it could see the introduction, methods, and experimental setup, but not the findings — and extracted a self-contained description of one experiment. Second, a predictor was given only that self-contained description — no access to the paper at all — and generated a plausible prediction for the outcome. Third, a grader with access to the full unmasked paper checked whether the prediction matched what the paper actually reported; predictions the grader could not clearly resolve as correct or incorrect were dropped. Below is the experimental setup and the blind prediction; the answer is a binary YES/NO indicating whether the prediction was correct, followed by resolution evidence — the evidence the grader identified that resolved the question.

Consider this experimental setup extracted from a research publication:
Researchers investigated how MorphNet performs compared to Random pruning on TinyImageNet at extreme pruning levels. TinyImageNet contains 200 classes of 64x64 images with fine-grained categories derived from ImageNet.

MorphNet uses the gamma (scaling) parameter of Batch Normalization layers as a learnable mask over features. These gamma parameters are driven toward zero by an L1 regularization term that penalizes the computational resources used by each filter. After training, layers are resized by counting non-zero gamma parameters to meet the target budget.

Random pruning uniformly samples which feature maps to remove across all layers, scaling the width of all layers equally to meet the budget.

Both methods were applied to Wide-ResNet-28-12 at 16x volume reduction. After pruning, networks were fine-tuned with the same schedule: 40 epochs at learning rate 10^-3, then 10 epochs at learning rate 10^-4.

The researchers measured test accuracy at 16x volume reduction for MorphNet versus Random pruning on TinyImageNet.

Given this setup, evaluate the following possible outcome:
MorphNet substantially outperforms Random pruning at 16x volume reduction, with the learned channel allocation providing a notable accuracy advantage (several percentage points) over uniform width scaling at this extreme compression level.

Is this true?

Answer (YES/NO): YES